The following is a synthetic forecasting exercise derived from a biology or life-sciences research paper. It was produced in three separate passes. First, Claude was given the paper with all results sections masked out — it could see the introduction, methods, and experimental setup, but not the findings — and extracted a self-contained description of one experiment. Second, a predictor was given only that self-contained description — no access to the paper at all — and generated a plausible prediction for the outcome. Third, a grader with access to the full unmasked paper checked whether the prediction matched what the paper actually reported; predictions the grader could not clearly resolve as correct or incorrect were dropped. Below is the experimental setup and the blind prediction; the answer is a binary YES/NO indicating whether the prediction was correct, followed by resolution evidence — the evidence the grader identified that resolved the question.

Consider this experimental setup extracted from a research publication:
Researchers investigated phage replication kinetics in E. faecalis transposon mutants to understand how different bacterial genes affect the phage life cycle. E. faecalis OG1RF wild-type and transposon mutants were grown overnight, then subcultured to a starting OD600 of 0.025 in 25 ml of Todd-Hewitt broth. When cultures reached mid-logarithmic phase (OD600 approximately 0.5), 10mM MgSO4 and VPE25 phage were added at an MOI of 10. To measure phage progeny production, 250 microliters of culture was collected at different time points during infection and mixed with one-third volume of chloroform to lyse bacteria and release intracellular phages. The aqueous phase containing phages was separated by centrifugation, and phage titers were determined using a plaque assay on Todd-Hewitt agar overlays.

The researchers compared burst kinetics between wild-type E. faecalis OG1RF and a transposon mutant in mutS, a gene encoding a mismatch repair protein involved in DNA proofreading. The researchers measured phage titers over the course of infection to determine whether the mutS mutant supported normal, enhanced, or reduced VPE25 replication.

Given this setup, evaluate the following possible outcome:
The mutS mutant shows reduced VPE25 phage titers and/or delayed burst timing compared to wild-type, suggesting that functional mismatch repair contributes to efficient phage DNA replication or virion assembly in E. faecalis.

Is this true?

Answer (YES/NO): NO